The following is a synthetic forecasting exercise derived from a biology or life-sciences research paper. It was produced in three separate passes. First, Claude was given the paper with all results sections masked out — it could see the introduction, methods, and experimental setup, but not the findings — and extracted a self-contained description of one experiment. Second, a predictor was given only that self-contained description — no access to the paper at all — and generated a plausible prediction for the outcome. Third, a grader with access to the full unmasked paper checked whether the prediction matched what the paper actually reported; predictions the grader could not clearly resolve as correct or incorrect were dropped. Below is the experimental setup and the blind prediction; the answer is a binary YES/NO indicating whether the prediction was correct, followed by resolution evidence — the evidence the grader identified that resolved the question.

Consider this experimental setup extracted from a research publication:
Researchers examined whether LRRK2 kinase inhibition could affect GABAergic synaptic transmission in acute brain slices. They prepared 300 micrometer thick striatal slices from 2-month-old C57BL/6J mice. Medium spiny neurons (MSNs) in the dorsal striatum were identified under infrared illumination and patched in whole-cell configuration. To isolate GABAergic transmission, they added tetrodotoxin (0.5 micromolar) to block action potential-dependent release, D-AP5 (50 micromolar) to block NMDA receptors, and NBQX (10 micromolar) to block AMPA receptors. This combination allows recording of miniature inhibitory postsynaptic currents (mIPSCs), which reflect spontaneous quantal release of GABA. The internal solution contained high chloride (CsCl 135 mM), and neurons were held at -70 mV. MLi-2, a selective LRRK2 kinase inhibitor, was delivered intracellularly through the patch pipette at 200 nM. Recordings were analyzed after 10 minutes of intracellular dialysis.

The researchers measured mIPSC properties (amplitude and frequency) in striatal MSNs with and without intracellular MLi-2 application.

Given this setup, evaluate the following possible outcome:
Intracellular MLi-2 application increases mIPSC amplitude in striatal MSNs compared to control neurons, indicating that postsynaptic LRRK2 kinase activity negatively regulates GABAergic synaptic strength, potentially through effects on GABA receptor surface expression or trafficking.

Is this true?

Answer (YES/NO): NO